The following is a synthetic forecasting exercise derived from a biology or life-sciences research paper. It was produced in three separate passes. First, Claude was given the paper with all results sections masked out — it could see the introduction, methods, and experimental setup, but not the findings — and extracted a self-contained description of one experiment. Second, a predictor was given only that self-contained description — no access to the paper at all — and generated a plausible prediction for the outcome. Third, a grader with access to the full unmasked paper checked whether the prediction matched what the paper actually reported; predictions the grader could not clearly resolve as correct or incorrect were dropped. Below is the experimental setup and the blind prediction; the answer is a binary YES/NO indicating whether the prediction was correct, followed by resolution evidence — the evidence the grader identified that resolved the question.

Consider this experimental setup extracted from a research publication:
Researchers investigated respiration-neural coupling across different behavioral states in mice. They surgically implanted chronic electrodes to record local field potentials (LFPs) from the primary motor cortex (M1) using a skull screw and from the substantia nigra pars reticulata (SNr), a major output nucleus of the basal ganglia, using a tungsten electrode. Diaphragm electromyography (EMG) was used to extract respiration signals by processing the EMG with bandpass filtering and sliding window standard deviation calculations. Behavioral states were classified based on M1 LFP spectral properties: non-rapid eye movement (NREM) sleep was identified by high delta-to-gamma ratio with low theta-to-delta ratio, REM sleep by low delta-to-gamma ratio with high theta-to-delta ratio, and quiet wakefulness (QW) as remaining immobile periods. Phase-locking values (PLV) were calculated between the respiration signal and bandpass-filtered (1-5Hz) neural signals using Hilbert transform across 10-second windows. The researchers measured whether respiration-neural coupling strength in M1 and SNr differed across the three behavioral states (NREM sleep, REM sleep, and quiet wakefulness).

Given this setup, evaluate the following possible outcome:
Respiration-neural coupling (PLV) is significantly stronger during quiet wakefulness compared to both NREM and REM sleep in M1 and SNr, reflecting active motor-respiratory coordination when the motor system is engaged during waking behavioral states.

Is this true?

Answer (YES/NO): NO